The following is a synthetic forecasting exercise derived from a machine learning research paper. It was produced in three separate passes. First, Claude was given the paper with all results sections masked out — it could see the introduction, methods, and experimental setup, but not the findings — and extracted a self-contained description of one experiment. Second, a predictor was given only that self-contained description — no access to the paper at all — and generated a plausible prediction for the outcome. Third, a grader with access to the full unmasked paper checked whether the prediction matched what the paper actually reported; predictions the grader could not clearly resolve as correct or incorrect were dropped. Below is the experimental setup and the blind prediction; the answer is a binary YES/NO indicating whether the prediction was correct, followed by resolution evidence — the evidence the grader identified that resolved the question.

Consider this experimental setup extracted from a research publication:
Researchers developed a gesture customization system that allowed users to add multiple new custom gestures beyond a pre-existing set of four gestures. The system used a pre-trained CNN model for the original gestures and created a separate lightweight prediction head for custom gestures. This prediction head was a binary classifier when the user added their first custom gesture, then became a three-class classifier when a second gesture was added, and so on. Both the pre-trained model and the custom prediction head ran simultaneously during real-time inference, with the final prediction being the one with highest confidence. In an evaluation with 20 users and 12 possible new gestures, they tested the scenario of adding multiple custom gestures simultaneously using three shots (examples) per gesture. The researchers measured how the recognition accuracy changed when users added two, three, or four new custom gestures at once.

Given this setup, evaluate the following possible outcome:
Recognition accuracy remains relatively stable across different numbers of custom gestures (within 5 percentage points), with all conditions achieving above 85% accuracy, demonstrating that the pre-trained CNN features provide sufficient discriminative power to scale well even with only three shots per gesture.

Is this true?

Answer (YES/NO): NO